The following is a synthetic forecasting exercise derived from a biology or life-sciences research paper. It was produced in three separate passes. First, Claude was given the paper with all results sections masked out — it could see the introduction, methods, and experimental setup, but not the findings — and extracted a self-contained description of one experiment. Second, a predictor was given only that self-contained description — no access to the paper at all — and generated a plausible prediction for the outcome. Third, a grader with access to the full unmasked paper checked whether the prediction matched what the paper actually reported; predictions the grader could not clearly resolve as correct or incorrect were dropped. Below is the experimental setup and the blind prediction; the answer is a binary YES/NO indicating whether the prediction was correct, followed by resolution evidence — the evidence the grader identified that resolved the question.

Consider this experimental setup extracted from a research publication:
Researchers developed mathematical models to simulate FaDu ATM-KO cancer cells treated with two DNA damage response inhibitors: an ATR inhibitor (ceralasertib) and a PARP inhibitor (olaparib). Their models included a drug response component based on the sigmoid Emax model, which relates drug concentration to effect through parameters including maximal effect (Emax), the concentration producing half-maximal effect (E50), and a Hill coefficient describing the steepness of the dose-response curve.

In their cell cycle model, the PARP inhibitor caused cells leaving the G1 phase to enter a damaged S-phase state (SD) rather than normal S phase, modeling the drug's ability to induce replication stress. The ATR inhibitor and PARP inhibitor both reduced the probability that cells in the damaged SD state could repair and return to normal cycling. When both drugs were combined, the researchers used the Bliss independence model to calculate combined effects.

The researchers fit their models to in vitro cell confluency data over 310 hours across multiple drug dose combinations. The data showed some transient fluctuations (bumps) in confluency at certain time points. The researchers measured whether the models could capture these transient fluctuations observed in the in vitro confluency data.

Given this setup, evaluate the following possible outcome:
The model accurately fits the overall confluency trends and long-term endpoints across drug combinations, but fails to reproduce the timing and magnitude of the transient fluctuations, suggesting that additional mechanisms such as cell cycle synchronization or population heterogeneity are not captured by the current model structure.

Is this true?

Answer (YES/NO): YES